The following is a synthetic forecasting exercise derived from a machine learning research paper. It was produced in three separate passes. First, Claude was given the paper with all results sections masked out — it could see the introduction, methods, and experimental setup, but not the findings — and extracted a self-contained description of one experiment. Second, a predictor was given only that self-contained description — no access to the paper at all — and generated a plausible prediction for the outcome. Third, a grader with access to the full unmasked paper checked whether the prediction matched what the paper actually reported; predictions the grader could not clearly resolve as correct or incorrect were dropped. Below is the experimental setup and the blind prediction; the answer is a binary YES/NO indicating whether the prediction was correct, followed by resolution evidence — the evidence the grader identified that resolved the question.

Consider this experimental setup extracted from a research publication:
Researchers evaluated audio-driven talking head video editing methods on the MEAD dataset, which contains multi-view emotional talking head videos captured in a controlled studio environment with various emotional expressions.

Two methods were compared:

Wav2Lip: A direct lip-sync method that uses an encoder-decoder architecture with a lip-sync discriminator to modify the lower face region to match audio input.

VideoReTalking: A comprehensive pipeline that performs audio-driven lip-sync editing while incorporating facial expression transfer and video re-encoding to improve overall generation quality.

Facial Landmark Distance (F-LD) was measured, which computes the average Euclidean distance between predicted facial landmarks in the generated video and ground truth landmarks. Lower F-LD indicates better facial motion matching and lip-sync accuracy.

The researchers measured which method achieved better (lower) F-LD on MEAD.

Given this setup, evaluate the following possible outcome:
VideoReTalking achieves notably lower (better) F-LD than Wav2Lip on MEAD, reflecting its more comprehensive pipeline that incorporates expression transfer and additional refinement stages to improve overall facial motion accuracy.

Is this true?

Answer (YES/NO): NO